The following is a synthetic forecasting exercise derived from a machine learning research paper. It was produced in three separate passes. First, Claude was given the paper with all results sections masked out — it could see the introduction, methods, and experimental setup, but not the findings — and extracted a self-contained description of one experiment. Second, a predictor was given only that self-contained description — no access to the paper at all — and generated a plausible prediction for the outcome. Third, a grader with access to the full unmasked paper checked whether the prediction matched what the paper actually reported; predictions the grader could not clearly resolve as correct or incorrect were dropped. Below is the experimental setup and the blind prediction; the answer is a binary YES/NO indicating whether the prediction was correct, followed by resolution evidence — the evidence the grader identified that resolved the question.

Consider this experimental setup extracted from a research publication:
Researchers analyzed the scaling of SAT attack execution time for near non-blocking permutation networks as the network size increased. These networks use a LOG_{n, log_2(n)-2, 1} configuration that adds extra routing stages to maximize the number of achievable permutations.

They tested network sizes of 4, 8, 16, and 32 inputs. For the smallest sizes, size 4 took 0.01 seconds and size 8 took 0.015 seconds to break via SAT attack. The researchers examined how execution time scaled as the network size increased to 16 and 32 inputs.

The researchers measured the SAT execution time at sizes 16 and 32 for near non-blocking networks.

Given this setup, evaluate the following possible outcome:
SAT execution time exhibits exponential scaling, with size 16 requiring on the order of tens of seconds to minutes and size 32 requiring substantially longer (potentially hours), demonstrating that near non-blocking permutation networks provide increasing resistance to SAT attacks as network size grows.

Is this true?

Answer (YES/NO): NO